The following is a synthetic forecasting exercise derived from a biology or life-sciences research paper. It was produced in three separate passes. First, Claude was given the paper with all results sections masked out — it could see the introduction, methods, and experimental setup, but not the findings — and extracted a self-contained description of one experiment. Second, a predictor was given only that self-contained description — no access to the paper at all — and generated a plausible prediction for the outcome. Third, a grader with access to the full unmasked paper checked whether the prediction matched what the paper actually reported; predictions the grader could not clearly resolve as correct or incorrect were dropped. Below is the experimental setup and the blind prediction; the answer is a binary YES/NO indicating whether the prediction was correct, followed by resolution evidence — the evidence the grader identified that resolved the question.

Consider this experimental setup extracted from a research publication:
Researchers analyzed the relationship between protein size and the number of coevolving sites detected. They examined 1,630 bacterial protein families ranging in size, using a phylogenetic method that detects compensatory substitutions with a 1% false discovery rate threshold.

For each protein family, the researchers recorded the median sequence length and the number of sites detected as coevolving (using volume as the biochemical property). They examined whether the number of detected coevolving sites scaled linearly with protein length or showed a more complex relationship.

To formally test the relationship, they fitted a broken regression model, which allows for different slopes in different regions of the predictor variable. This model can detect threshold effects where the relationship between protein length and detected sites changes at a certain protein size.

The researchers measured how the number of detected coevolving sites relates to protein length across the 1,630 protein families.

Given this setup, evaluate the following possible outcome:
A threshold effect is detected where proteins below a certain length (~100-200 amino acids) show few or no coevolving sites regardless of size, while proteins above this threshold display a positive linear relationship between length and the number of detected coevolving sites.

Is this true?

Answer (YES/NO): NO